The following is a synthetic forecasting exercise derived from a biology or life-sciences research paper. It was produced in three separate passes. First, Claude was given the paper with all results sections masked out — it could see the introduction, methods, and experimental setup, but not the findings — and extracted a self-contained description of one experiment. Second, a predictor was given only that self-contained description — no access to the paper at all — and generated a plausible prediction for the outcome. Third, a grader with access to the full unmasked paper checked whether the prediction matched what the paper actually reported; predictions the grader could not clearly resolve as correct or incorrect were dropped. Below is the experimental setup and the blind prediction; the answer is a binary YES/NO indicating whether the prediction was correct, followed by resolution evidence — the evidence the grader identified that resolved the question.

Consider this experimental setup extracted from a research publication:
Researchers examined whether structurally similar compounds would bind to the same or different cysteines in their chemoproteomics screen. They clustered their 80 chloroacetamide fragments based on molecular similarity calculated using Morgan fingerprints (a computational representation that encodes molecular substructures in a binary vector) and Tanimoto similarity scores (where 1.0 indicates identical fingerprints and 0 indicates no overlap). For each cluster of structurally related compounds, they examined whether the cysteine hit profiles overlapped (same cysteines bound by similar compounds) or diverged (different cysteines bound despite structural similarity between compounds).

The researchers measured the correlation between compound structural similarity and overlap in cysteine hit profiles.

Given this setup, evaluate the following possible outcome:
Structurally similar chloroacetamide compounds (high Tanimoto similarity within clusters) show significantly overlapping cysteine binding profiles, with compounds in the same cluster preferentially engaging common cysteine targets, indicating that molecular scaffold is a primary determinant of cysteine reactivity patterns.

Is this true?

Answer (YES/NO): YES